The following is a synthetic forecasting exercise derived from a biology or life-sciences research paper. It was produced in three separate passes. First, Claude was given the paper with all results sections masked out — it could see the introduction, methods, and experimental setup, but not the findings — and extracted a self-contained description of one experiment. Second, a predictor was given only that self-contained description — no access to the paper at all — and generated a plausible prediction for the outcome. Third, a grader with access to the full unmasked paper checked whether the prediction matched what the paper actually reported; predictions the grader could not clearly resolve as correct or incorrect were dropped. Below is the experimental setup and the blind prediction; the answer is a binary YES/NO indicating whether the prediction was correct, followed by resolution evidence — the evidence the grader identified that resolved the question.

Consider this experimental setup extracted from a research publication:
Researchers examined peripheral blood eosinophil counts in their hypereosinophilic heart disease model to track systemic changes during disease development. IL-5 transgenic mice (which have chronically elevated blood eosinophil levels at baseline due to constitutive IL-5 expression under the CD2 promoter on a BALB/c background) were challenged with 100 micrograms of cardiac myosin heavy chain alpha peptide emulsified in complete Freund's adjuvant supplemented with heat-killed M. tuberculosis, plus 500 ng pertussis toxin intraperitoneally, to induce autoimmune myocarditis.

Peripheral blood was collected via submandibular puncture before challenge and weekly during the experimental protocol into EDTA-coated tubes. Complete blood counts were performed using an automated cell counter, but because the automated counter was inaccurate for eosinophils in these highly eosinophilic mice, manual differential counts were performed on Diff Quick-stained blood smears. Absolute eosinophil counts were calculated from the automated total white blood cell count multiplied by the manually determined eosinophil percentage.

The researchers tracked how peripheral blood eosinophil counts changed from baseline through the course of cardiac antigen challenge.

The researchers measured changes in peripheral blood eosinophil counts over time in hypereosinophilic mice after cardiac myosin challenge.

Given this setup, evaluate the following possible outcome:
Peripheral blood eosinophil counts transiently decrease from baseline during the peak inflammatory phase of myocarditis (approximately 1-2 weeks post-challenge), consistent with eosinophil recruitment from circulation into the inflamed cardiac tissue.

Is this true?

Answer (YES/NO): NO